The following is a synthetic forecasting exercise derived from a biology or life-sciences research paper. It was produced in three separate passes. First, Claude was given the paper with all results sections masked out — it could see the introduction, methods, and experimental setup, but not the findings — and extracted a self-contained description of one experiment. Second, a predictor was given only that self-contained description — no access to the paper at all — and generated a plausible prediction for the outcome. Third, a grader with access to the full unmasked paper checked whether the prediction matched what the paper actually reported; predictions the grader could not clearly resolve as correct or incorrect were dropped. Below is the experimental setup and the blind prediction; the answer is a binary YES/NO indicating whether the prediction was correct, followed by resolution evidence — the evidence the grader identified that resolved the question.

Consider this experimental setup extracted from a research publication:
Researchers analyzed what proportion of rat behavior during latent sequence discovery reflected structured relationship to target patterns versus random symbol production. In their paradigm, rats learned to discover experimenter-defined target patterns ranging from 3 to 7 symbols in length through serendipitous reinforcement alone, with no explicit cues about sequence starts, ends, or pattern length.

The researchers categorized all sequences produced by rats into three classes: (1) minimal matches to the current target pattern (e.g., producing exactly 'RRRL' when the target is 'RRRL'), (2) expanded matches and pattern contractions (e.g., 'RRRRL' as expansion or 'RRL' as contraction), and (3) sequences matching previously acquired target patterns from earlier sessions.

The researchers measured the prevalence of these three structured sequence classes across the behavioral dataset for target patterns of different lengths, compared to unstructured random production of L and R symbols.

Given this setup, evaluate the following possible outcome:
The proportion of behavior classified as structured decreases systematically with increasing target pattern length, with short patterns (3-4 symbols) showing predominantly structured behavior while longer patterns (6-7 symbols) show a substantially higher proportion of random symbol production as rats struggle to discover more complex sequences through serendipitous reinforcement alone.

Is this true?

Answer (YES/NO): NO